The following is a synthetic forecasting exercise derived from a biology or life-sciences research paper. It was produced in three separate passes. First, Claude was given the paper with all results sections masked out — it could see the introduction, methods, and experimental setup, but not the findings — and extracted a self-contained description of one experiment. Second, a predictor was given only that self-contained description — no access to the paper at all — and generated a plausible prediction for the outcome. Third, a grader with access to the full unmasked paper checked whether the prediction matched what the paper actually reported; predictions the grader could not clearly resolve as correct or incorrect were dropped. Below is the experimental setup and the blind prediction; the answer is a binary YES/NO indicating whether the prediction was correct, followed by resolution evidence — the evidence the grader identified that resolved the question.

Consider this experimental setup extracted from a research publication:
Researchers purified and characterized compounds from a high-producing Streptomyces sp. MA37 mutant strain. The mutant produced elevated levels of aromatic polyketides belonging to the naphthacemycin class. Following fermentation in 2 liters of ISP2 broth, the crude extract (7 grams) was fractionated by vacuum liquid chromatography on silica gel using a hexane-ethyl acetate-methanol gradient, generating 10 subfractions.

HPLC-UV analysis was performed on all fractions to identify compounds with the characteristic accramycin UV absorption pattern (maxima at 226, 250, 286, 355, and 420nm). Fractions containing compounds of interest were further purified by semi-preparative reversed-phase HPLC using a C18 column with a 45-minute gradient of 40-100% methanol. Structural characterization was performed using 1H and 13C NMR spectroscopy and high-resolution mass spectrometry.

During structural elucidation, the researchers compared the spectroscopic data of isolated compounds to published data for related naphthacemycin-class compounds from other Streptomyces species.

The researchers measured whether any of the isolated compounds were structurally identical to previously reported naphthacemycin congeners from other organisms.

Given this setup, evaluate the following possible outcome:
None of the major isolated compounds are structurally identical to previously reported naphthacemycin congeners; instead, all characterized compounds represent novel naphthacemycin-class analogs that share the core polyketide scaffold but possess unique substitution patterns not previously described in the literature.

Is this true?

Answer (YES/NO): NO